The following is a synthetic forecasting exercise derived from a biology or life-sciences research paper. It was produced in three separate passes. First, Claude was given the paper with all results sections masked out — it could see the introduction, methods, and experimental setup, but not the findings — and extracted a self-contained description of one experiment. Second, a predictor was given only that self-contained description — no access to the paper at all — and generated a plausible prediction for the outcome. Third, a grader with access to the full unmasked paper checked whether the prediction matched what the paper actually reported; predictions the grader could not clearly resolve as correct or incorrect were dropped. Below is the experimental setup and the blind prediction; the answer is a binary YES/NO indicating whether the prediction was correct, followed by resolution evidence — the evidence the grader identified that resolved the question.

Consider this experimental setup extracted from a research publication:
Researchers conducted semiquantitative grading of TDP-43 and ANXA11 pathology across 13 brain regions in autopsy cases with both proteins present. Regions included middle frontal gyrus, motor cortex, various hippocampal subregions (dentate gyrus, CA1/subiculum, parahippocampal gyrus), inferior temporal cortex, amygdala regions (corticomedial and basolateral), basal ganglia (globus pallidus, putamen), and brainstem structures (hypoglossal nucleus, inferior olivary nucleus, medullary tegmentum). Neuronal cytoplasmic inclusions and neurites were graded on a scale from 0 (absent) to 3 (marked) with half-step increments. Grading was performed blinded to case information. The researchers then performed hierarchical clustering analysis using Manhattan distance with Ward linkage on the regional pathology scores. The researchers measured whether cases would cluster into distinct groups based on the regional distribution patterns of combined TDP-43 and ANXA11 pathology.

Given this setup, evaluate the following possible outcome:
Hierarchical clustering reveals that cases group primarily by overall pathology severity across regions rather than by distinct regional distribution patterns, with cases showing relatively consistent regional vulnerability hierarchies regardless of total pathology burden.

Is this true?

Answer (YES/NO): NO